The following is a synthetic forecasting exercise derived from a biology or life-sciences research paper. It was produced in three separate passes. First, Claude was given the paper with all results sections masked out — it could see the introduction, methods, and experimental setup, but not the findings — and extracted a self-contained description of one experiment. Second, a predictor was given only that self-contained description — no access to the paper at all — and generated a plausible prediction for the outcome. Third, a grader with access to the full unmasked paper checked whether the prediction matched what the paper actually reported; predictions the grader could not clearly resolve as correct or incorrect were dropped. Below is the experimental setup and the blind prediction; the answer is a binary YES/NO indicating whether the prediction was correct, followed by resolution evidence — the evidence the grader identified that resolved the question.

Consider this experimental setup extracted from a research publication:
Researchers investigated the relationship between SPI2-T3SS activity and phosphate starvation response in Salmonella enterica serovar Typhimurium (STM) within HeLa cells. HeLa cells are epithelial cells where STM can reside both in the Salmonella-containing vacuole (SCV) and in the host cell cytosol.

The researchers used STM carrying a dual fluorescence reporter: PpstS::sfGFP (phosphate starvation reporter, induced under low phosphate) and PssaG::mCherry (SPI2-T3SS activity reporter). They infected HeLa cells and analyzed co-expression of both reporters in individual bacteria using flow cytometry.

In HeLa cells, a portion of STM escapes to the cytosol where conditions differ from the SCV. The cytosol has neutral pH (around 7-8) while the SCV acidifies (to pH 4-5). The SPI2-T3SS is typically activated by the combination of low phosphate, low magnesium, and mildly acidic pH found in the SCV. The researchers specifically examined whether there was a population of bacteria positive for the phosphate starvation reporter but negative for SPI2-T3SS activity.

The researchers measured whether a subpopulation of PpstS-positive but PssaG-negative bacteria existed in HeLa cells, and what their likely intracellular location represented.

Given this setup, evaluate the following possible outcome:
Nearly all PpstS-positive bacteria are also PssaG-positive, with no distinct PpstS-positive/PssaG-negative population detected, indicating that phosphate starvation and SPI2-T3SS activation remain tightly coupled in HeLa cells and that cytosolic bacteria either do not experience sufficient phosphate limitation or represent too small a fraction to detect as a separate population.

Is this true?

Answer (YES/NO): NO